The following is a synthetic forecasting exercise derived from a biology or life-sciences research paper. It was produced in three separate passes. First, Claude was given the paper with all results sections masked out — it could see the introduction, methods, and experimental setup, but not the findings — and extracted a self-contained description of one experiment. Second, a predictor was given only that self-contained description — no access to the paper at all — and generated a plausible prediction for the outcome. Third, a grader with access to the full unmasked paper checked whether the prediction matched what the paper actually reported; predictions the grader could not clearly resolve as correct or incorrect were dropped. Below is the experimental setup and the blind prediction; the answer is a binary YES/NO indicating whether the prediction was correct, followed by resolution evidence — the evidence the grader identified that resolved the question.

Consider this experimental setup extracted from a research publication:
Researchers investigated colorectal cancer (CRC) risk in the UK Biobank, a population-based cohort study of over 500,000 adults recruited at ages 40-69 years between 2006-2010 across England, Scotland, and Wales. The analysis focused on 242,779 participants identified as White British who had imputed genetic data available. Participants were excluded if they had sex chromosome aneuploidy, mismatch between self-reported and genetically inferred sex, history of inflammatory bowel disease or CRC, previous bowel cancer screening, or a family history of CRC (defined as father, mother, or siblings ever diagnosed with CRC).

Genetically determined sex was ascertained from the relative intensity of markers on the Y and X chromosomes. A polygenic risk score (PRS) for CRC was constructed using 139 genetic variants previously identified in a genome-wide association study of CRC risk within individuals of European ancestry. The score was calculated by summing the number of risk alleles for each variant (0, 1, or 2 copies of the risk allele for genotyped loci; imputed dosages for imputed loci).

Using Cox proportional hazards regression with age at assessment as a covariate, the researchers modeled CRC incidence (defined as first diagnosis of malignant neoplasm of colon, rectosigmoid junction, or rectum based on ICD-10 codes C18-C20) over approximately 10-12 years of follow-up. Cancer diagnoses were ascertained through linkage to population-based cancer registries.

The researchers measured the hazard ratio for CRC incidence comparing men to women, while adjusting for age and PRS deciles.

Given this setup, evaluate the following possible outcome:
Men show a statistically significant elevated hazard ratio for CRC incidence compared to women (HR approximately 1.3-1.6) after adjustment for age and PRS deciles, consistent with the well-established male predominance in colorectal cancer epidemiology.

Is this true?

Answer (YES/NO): YES